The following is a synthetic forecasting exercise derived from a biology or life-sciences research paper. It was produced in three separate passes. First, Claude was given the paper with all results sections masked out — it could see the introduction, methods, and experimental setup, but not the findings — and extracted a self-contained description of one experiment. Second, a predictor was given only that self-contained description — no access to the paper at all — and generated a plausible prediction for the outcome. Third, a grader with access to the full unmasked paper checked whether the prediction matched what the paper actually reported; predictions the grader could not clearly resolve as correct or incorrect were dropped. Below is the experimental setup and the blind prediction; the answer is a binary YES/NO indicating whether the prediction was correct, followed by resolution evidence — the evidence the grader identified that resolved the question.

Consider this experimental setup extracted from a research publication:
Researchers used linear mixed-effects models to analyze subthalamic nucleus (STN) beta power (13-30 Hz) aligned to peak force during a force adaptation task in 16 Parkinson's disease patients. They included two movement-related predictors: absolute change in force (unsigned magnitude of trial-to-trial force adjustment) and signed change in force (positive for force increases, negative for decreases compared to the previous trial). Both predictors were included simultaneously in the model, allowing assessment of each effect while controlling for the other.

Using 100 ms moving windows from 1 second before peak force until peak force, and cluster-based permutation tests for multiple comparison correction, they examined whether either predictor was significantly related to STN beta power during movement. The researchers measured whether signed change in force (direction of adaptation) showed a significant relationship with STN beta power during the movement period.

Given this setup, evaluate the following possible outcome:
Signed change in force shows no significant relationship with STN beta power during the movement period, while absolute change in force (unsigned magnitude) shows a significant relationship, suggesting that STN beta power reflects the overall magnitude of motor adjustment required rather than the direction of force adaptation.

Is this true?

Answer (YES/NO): YES